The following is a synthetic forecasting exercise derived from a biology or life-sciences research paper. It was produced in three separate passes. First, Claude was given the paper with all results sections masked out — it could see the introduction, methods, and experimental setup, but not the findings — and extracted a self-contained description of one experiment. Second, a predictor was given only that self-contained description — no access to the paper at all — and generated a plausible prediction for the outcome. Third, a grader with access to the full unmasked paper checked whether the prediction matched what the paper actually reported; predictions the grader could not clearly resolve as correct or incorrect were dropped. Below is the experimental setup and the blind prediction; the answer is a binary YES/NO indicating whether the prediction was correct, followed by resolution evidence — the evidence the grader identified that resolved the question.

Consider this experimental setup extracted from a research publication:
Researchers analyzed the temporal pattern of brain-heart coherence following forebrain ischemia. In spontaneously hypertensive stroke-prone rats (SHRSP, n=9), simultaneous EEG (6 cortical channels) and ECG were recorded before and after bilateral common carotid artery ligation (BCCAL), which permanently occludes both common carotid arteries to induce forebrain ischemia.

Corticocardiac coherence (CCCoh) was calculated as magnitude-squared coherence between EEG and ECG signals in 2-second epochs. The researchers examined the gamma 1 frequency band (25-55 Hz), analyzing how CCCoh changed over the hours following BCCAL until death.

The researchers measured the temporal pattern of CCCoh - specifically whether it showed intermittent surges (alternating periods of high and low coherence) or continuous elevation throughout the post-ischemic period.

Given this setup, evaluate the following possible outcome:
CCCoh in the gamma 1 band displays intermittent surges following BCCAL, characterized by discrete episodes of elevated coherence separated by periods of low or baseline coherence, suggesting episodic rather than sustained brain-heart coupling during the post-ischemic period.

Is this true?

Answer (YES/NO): YES